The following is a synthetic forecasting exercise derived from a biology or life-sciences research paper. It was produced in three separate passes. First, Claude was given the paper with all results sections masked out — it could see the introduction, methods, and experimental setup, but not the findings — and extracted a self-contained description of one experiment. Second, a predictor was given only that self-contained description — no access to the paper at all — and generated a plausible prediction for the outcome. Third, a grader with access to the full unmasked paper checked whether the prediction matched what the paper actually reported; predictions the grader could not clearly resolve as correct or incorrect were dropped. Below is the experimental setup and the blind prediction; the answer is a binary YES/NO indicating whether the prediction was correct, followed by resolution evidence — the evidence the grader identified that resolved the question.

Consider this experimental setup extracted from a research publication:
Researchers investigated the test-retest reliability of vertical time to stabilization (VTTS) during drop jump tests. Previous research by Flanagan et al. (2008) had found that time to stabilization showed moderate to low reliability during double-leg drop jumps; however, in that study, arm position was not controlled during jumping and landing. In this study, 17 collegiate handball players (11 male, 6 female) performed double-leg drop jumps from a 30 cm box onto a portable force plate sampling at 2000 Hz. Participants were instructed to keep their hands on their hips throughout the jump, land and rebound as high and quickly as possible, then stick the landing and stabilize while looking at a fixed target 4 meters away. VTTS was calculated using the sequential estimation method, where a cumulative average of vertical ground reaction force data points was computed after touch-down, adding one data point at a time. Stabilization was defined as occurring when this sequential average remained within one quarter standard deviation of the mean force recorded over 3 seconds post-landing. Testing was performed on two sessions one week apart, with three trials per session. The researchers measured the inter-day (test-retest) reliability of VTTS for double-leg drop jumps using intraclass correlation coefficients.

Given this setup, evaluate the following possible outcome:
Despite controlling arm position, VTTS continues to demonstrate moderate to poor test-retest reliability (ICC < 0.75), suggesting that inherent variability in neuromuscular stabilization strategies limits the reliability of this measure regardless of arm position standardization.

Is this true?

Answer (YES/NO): YES